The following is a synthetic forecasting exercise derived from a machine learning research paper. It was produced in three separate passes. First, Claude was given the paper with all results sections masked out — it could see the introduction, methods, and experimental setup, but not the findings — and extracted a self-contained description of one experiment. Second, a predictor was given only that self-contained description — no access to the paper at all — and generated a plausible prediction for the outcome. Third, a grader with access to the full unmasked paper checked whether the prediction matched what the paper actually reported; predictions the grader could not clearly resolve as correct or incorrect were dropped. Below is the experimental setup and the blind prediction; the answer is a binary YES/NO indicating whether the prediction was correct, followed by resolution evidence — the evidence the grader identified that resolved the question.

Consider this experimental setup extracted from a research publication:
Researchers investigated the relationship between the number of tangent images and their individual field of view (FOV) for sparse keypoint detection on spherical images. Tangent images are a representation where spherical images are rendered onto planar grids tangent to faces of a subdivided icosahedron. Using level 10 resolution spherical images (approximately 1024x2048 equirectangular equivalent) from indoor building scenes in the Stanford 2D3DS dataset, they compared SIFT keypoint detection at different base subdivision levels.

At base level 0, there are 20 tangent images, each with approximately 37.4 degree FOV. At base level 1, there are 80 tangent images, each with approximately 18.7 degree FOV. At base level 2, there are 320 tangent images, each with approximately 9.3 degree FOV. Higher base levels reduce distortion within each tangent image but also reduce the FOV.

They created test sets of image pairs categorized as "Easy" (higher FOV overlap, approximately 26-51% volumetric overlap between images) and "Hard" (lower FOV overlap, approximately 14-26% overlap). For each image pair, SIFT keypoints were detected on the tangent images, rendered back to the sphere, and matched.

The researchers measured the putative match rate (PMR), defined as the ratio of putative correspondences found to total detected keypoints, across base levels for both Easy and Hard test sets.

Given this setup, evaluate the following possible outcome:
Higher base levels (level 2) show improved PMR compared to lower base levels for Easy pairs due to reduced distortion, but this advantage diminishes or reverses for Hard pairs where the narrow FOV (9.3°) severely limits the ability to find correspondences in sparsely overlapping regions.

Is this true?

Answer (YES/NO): NO